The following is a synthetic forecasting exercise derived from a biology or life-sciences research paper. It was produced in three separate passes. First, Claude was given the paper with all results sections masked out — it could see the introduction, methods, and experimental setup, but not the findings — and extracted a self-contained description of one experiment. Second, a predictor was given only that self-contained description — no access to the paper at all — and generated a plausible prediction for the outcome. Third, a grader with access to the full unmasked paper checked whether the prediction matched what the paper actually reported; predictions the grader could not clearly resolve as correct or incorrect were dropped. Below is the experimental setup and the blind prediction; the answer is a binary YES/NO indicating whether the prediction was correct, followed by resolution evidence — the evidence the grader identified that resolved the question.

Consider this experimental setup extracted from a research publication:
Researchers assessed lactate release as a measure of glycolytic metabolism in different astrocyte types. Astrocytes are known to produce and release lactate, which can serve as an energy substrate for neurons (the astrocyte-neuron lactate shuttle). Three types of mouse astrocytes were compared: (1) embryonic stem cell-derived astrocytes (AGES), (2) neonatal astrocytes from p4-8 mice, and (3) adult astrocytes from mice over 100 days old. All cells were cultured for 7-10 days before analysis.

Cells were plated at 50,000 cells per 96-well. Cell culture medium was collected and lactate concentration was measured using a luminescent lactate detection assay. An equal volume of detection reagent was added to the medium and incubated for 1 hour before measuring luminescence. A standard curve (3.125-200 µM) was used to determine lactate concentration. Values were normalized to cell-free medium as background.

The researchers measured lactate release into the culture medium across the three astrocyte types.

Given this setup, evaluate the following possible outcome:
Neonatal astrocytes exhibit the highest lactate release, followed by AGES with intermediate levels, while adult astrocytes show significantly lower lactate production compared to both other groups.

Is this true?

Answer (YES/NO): NO